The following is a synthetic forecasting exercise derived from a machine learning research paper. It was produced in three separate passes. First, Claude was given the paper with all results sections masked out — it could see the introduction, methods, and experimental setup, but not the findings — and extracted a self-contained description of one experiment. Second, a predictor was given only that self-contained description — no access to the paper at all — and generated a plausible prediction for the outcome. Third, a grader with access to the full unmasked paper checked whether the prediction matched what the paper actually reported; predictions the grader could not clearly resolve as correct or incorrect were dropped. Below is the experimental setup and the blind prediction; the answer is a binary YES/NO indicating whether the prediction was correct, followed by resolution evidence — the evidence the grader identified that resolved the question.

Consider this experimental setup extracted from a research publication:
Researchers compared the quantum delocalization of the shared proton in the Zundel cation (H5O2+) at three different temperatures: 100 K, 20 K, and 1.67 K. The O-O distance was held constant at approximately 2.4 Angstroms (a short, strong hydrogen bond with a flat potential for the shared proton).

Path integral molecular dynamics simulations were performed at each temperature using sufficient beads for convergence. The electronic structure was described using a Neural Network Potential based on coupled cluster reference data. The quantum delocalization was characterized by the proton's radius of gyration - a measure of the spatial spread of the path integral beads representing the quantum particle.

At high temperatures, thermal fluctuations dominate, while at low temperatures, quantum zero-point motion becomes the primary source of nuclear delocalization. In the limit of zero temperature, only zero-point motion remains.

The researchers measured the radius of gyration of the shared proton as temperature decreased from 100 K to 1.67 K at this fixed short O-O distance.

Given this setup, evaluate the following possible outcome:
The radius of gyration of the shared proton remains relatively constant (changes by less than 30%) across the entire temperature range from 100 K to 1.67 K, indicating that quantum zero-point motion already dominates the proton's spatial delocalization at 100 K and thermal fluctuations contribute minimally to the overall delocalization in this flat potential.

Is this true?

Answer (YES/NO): NO